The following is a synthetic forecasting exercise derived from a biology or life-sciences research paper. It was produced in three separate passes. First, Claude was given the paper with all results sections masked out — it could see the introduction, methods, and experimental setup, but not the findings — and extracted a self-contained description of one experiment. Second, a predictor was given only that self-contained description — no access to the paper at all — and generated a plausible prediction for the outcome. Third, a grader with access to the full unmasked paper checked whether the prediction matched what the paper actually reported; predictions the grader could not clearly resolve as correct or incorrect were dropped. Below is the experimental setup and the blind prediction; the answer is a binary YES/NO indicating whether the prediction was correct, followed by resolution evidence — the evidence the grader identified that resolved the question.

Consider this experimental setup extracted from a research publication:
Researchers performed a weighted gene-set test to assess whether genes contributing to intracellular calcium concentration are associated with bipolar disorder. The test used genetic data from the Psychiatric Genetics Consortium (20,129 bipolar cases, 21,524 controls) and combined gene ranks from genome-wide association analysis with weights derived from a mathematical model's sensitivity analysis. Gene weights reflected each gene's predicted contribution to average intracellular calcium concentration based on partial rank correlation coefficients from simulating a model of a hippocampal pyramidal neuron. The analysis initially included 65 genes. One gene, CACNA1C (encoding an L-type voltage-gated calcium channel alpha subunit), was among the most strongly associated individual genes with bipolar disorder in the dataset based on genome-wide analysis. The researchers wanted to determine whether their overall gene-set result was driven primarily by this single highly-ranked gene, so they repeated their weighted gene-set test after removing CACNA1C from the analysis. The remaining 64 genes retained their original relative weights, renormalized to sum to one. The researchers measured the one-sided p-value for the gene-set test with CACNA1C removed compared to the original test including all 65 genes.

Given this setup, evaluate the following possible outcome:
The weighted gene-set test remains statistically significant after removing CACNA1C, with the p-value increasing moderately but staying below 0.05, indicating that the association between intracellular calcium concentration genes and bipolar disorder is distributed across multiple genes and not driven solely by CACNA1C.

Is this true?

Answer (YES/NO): NO